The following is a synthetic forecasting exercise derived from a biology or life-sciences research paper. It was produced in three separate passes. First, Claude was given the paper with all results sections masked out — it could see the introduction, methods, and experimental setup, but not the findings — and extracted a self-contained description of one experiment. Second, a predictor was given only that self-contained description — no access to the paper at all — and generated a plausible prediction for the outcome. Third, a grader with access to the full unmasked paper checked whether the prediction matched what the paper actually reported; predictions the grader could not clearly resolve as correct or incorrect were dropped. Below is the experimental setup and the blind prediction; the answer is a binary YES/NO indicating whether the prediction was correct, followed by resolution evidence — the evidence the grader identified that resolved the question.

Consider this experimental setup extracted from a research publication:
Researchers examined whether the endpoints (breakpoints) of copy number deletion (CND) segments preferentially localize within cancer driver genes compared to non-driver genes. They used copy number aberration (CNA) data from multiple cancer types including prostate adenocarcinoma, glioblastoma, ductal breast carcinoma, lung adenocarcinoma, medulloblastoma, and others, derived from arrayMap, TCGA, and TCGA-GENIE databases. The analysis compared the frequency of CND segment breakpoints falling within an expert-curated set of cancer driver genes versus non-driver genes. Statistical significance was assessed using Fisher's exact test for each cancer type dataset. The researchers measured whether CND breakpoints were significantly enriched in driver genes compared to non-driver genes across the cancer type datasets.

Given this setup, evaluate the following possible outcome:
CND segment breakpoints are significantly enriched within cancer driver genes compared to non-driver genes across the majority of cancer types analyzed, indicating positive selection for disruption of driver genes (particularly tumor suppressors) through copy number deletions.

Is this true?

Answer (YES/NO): YES